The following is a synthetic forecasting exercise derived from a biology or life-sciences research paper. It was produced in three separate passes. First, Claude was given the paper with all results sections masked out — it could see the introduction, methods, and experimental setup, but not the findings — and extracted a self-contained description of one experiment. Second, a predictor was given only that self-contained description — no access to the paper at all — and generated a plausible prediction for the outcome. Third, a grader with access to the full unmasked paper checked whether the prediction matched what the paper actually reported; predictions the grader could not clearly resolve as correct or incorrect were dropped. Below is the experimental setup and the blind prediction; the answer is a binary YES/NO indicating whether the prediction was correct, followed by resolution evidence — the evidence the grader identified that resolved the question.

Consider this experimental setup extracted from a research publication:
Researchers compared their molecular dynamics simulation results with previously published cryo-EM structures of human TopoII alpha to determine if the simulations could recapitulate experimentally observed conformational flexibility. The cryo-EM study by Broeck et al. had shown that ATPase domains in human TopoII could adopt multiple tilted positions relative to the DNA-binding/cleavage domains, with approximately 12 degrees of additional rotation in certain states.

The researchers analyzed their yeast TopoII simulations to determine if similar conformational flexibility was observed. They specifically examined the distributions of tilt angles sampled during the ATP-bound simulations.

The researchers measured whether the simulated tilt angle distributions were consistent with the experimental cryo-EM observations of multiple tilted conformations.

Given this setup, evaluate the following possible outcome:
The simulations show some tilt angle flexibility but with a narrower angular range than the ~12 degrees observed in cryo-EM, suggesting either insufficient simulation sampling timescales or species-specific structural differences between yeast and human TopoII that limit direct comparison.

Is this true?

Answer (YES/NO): NO